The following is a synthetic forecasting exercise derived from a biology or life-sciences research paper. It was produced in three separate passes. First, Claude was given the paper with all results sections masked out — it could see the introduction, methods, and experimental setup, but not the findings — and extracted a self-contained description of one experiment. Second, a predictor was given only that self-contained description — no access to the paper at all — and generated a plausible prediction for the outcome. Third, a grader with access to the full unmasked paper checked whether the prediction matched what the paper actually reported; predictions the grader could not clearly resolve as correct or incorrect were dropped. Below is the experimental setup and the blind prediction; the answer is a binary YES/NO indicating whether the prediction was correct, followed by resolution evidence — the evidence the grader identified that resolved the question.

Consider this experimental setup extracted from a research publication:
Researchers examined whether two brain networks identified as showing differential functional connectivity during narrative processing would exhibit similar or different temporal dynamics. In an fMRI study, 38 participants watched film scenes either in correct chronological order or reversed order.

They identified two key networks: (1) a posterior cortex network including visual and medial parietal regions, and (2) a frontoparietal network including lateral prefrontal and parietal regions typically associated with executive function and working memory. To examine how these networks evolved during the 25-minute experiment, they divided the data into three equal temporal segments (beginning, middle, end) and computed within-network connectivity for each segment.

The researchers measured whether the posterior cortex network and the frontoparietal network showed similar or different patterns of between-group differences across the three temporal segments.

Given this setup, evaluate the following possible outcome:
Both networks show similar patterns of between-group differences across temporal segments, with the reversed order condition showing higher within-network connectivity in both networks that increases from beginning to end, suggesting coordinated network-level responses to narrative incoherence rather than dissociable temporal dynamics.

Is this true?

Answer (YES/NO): NO